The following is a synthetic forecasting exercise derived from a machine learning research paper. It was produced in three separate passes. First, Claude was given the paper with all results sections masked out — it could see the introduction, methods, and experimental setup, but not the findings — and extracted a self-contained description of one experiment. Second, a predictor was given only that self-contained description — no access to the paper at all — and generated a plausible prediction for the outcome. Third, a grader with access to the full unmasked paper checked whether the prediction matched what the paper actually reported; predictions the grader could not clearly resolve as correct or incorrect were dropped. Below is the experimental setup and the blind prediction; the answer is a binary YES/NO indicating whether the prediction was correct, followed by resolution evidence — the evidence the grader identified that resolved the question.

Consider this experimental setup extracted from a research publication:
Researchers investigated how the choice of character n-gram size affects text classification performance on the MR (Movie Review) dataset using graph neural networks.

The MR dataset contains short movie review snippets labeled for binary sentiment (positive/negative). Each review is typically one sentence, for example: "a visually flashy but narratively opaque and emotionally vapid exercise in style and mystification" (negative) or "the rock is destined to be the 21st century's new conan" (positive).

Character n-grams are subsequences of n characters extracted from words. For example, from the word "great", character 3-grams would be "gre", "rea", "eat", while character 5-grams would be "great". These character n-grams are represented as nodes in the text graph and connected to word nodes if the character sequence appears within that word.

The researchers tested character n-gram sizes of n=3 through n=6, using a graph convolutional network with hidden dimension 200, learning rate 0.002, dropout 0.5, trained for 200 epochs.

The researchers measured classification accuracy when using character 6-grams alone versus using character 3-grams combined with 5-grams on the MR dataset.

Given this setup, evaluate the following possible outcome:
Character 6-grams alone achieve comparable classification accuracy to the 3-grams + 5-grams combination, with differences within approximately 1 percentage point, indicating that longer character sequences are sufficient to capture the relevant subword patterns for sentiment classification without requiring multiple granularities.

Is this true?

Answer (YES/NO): NO